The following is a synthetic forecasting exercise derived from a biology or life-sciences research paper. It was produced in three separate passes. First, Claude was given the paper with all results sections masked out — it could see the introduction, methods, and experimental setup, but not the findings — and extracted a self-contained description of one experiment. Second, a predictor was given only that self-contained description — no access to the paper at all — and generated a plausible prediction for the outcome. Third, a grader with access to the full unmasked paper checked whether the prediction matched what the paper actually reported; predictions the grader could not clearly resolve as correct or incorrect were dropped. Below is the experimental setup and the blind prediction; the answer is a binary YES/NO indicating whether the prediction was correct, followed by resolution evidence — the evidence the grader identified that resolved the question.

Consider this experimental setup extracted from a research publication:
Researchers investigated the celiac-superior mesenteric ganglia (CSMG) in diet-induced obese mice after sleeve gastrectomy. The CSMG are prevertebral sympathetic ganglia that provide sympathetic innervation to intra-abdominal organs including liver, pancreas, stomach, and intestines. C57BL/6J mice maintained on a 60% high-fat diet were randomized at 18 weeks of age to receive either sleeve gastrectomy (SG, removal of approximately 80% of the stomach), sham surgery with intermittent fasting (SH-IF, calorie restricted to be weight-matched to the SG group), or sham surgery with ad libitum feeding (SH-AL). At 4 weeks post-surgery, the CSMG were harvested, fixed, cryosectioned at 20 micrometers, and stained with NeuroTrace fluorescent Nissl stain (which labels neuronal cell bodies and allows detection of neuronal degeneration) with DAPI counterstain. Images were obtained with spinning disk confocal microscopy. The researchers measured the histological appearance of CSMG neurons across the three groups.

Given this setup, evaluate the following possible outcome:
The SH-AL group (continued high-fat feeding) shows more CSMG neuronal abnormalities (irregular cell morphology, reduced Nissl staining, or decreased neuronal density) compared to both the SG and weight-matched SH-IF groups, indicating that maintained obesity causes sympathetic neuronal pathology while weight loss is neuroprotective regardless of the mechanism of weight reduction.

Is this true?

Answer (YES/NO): NO